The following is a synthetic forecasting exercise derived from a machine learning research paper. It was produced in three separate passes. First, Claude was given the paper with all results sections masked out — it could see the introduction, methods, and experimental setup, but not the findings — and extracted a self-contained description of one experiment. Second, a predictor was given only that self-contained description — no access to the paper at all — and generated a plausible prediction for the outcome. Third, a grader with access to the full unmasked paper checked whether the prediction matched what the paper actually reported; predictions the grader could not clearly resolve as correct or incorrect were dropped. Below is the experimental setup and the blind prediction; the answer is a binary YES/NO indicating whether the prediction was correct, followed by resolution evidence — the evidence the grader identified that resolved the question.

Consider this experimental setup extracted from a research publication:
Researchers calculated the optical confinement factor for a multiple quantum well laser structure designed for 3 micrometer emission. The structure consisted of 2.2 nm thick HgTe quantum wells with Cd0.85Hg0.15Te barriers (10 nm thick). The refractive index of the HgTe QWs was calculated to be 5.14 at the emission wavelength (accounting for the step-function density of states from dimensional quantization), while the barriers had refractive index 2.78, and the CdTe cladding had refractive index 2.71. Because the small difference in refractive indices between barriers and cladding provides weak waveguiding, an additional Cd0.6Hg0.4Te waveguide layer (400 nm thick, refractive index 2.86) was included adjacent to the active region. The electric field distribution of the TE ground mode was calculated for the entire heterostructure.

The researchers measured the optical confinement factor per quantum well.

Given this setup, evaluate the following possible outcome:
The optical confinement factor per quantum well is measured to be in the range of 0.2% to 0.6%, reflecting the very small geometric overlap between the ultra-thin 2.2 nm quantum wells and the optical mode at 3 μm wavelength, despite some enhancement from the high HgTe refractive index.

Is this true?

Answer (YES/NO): NO